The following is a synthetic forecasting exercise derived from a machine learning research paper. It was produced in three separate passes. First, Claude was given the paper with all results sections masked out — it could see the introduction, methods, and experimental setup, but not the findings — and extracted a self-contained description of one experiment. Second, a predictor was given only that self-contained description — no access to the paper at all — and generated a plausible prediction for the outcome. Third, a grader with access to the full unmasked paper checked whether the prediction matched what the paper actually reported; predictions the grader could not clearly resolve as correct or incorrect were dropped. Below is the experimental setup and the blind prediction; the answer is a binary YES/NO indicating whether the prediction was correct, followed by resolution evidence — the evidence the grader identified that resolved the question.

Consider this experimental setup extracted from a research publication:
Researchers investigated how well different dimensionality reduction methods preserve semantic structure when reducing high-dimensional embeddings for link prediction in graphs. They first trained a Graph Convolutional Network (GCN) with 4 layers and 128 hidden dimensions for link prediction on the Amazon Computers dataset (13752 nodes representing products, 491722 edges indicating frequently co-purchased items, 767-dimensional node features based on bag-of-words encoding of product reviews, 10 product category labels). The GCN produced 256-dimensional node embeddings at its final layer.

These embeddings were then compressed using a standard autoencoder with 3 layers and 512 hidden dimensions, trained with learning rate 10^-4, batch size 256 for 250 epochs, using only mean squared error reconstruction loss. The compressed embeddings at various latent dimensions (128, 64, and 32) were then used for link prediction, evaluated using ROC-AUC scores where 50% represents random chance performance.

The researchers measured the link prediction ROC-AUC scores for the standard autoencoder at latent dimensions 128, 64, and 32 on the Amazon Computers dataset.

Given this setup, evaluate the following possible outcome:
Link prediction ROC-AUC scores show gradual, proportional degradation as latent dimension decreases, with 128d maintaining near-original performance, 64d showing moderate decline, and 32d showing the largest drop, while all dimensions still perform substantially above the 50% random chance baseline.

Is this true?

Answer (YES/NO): NO